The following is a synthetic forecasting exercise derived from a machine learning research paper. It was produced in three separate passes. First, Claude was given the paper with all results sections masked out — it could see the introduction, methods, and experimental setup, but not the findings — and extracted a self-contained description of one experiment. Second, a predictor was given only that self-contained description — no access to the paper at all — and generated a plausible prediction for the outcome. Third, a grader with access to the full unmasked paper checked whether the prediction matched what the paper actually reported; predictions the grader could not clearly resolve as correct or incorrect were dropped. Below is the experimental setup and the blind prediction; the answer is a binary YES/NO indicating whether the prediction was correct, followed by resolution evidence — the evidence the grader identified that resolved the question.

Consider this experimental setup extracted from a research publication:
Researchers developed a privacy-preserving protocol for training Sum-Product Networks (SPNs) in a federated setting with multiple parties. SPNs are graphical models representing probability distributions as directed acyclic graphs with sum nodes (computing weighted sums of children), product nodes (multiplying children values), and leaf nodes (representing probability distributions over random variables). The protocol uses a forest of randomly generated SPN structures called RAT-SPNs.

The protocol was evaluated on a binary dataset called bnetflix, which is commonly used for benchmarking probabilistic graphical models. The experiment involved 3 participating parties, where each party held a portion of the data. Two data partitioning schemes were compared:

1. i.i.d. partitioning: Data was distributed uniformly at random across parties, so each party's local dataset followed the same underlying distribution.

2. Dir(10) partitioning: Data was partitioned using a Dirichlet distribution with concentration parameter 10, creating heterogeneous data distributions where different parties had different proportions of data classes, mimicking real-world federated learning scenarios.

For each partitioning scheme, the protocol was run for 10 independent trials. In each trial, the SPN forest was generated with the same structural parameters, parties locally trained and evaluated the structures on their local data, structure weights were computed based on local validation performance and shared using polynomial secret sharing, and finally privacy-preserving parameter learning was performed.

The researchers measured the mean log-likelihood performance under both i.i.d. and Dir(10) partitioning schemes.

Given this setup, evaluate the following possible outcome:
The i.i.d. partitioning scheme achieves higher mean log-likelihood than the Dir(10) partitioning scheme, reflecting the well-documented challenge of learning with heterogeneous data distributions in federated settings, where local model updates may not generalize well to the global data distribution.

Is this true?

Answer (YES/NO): NO